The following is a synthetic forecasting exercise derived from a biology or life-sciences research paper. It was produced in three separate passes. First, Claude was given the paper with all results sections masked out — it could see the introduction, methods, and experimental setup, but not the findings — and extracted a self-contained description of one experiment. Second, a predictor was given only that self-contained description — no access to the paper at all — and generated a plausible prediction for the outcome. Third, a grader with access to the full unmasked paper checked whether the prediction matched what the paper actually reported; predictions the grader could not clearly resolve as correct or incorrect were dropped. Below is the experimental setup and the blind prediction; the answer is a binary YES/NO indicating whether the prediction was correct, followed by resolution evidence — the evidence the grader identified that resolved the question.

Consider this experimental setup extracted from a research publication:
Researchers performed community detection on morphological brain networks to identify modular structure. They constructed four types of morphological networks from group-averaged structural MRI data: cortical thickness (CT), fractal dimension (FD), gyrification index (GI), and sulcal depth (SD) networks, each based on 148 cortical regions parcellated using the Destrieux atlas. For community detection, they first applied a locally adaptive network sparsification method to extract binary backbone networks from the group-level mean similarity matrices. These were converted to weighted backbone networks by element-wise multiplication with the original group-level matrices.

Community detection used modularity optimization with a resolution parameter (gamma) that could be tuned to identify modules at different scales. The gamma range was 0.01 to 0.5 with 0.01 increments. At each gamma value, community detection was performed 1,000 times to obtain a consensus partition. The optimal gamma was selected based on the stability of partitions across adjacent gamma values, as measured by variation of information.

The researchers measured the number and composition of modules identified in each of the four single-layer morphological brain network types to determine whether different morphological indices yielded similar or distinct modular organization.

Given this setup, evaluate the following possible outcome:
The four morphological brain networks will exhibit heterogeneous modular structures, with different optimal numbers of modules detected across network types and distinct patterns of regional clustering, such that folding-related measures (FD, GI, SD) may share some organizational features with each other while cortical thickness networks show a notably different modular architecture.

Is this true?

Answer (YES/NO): NO